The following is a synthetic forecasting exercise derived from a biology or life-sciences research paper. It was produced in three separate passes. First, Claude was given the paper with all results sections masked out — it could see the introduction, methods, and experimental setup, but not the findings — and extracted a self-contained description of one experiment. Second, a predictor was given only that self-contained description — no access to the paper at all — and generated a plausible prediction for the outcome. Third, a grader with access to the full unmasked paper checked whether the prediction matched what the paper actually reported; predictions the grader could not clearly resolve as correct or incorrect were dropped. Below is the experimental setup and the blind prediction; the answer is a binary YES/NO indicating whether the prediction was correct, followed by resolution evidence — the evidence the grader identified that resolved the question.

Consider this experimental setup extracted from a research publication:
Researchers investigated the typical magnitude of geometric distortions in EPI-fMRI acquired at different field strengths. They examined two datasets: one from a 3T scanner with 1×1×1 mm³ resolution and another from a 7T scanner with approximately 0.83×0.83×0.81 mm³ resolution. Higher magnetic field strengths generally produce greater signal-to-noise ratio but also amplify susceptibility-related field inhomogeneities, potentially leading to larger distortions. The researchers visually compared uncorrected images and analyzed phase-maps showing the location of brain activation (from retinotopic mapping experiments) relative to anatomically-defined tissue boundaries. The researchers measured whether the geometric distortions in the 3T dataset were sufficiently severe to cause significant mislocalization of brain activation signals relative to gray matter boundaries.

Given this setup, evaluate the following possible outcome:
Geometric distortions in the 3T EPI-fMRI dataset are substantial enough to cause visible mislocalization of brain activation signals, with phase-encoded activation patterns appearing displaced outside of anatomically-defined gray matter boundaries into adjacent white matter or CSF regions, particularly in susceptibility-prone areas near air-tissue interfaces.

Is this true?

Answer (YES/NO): NO